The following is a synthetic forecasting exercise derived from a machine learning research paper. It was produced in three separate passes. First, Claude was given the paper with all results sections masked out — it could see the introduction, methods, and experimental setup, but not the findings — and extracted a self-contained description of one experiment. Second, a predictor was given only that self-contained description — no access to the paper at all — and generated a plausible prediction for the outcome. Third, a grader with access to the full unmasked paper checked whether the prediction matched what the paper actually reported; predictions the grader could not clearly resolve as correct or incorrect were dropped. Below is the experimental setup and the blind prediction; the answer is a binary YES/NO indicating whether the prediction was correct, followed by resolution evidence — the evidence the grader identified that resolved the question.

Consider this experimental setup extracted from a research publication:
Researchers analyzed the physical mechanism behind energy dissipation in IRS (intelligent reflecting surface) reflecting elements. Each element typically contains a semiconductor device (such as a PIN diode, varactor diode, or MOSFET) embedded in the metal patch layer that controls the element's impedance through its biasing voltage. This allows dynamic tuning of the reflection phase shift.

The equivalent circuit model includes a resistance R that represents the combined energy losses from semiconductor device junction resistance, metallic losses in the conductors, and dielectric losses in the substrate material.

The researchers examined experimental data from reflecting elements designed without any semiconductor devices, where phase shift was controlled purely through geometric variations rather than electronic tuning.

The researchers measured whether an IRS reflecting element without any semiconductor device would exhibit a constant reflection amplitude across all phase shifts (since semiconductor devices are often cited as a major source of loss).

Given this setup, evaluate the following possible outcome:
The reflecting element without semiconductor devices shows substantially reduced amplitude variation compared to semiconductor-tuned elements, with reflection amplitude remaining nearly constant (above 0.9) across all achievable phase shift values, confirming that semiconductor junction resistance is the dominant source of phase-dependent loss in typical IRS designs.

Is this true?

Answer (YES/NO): NO